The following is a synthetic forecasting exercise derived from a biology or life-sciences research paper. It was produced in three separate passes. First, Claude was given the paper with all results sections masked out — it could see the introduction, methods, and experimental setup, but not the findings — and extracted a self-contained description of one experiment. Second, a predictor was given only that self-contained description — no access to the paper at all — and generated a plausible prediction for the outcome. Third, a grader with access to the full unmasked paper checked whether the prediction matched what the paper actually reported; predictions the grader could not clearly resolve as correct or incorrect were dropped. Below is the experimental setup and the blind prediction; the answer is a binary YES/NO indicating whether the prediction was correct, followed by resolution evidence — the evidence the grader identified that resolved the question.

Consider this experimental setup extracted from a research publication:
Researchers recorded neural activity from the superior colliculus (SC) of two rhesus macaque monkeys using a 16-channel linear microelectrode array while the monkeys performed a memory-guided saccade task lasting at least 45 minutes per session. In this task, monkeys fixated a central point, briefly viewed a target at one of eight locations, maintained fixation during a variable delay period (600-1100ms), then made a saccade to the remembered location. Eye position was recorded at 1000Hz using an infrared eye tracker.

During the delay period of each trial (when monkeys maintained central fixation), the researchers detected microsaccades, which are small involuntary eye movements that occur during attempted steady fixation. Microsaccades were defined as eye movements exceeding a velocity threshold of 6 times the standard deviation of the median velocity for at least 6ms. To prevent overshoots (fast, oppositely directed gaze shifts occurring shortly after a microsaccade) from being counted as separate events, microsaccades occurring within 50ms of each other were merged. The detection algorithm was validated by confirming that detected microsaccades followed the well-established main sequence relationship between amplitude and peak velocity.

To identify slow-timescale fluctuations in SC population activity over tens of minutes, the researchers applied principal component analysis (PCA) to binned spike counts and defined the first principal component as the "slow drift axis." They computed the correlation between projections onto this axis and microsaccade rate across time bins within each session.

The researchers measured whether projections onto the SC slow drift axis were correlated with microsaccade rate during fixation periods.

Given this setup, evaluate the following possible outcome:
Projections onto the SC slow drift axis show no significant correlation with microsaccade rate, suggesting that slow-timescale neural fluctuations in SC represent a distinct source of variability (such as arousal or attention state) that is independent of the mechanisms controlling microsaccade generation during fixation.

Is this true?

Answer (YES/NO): YES